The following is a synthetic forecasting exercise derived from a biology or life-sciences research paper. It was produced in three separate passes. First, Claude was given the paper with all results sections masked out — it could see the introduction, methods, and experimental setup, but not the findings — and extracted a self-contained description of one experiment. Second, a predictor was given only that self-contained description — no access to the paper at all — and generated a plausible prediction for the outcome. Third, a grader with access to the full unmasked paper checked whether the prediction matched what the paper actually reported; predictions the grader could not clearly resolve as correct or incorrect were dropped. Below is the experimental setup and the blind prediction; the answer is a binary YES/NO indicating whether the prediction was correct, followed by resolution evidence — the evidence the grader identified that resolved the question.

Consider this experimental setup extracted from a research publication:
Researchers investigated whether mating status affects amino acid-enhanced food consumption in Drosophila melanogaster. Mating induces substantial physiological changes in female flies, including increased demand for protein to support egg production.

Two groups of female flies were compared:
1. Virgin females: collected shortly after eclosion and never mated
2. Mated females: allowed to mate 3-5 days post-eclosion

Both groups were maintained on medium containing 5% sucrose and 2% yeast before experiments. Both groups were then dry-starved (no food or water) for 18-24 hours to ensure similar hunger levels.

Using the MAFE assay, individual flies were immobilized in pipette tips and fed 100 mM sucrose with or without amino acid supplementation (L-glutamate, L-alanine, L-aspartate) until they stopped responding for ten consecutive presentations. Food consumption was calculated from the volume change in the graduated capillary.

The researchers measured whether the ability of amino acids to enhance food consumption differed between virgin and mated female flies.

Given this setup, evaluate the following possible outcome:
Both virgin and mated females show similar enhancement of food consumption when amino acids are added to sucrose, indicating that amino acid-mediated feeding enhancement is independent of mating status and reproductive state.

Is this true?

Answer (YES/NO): YES